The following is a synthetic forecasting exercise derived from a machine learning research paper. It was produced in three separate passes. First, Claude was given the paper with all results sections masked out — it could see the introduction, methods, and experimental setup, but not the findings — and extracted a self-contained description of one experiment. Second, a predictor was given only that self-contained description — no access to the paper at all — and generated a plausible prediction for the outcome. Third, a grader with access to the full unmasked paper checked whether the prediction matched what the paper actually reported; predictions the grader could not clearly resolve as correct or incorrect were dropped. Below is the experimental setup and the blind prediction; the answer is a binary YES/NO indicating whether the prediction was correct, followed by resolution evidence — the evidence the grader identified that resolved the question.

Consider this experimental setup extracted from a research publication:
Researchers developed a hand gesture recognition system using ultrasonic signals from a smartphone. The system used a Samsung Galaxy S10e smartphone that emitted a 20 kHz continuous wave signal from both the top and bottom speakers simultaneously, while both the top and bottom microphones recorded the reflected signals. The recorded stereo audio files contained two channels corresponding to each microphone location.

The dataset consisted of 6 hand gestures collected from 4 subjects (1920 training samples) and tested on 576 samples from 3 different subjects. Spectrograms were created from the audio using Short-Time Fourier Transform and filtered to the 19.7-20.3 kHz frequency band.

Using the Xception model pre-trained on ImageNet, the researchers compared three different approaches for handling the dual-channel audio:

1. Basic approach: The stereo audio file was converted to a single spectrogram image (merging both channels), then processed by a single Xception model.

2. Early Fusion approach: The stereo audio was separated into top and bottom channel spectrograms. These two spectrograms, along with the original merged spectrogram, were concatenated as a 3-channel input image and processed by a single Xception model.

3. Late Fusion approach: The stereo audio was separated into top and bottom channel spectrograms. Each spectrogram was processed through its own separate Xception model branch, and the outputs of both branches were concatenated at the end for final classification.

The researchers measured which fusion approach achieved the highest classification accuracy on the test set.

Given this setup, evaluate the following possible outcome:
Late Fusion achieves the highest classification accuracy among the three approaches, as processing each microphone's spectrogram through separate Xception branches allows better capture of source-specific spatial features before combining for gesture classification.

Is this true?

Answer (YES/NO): NO